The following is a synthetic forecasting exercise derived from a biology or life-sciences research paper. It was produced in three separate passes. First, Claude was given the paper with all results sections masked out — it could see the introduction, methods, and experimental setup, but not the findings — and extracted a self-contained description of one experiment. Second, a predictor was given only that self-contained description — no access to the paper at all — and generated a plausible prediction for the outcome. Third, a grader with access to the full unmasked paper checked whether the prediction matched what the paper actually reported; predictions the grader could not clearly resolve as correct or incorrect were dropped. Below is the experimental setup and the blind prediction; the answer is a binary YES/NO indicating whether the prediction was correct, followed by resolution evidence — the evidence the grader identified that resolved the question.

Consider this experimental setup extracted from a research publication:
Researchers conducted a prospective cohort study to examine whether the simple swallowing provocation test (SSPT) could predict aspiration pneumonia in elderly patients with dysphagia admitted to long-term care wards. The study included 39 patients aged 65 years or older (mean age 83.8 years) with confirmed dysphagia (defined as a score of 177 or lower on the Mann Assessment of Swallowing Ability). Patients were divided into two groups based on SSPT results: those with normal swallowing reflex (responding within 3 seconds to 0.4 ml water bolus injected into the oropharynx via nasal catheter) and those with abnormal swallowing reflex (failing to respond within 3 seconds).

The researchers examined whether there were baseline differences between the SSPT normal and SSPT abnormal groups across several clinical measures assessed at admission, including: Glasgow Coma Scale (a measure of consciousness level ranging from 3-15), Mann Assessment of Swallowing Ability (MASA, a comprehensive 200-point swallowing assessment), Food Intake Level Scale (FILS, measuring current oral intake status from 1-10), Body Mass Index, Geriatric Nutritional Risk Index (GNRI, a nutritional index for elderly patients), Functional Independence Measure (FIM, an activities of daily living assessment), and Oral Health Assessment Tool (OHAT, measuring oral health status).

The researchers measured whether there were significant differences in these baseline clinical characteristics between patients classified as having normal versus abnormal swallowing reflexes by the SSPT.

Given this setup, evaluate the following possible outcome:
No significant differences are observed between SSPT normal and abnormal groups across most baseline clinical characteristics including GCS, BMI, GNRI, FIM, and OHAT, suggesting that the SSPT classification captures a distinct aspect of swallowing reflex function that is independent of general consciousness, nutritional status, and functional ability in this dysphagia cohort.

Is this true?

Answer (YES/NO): YES